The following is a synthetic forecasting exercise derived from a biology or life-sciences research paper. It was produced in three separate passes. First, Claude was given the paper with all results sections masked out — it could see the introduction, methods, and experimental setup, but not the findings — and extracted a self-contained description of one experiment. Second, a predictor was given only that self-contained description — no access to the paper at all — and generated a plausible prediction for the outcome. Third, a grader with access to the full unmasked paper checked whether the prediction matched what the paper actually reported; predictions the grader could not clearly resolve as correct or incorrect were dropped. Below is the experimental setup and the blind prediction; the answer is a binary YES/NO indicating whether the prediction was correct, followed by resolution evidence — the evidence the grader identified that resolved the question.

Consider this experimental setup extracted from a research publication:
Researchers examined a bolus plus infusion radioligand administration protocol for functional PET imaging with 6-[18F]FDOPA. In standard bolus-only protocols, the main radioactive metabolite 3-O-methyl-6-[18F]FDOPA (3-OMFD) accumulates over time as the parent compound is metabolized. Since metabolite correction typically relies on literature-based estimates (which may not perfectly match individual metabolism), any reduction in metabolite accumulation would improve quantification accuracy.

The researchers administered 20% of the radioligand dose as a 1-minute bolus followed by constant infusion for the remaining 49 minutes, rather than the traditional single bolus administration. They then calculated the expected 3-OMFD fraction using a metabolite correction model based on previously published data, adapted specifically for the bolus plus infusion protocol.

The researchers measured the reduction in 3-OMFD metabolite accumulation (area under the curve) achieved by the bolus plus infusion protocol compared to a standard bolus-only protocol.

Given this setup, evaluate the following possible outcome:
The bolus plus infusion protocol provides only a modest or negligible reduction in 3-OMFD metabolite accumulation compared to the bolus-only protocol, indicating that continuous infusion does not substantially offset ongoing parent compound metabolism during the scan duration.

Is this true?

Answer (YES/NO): NO